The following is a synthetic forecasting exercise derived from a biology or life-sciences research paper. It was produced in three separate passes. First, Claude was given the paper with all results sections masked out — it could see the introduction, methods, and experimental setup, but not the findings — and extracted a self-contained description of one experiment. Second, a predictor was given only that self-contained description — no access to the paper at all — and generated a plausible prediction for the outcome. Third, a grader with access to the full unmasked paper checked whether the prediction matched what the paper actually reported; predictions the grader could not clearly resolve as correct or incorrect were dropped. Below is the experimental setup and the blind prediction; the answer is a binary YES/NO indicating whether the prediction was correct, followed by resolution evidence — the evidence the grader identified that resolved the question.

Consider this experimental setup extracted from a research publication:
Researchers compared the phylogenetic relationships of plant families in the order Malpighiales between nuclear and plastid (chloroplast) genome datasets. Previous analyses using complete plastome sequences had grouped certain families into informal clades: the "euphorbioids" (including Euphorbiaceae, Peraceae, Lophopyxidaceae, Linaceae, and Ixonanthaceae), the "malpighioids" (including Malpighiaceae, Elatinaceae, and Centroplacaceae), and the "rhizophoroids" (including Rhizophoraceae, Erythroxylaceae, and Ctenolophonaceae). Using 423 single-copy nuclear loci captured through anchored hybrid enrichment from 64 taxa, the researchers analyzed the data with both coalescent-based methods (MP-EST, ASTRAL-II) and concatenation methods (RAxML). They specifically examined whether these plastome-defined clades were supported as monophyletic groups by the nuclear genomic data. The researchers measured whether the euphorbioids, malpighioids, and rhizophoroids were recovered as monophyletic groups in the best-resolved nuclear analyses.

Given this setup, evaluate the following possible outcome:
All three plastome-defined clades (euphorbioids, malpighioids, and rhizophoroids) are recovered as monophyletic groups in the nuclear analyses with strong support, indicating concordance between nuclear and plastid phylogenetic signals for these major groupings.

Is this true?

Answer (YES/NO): NO